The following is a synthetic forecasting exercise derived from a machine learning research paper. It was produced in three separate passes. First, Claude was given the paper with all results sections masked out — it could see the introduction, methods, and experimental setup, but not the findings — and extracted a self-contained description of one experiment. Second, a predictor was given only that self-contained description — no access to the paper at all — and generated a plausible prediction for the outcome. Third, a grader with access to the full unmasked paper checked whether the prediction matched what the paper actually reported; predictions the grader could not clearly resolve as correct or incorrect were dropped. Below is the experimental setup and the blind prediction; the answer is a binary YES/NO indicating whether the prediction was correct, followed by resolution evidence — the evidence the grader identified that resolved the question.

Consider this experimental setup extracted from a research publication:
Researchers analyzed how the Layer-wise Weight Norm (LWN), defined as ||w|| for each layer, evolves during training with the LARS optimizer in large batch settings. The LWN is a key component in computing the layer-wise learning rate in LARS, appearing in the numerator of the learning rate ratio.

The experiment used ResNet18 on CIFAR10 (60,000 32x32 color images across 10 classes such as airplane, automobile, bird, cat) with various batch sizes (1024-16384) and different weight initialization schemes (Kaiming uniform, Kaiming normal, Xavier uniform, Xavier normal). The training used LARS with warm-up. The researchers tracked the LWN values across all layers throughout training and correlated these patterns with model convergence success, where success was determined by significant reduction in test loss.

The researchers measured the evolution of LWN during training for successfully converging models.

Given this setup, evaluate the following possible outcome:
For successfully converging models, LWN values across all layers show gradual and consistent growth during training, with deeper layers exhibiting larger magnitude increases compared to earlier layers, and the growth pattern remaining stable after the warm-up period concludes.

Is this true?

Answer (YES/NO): NO